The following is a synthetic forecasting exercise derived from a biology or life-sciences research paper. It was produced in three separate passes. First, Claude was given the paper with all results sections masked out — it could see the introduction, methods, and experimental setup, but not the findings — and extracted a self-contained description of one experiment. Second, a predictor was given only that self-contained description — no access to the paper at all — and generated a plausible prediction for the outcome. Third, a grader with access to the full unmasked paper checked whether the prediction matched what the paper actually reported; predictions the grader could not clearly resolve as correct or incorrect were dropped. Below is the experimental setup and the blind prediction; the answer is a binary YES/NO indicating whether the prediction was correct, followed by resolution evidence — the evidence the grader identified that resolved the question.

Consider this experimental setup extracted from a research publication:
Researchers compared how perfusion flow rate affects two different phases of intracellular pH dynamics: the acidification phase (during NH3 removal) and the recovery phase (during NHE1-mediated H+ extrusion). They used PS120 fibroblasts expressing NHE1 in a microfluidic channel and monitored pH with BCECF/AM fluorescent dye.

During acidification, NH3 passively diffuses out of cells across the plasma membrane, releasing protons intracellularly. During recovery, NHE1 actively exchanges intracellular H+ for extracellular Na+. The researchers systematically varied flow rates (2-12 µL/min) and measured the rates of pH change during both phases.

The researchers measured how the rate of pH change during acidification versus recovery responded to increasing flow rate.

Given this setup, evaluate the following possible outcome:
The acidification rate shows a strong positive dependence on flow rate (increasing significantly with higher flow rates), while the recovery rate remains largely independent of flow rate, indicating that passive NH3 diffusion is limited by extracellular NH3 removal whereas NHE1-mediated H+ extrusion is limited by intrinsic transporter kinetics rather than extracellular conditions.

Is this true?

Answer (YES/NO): NO